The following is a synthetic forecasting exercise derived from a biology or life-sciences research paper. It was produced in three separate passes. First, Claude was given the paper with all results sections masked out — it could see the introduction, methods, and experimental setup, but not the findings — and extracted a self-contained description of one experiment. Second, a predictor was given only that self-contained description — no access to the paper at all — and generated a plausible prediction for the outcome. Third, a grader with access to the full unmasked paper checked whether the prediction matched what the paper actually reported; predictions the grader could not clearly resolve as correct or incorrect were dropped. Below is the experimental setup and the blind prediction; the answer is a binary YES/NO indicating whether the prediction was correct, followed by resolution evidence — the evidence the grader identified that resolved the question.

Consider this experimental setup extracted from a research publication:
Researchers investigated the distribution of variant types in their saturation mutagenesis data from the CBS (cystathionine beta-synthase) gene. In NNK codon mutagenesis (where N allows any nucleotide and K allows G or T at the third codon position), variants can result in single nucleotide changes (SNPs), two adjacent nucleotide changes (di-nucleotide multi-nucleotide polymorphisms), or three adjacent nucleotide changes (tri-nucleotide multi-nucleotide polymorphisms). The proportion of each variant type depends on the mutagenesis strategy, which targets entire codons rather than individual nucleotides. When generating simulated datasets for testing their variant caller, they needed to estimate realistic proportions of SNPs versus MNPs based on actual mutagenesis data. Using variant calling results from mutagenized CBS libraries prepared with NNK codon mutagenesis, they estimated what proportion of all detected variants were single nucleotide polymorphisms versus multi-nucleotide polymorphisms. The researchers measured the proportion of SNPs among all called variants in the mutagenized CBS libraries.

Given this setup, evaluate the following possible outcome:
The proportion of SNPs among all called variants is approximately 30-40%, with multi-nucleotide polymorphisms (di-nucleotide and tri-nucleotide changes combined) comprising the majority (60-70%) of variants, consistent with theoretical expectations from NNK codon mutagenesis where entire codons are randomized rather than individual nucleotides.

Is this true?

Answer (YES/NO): NO